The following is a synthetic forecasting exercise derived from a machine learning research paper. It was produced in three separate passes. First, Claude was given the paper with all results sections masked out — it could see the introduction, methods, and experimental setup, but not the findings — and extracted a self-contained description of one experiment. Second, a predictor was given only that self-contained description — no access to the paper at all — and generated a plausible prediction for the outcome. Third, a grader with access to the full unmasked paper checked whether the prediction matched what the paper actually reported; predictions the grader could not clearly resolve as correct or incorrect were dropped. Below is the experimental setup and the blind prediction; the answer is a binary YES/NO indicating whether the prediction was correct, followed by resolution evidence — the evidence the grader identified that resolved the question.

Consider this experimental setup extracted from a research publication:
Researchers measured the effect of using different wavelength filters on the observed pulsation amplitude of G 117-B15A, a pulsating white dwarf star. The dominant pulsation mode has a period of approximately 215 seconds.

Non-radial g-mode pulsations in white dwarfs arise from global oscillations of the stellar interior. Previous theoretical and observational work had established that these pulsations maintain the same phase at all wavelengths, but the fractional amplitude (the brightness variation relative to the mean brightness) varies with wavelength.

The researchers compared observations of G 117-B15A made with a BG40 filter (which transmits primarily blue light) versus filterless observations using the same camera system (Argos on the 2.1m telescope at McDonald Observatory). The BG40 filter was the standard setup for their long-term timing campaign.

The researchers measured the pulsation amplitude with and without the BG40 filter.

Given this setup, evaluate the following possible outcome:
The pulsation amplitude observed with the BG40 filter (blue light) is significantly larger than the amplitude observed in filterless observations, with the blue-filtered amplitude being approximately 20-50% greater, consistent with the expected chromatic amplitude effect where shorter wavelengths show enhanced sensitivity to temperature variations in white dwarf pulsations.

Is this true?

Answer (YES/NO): NO